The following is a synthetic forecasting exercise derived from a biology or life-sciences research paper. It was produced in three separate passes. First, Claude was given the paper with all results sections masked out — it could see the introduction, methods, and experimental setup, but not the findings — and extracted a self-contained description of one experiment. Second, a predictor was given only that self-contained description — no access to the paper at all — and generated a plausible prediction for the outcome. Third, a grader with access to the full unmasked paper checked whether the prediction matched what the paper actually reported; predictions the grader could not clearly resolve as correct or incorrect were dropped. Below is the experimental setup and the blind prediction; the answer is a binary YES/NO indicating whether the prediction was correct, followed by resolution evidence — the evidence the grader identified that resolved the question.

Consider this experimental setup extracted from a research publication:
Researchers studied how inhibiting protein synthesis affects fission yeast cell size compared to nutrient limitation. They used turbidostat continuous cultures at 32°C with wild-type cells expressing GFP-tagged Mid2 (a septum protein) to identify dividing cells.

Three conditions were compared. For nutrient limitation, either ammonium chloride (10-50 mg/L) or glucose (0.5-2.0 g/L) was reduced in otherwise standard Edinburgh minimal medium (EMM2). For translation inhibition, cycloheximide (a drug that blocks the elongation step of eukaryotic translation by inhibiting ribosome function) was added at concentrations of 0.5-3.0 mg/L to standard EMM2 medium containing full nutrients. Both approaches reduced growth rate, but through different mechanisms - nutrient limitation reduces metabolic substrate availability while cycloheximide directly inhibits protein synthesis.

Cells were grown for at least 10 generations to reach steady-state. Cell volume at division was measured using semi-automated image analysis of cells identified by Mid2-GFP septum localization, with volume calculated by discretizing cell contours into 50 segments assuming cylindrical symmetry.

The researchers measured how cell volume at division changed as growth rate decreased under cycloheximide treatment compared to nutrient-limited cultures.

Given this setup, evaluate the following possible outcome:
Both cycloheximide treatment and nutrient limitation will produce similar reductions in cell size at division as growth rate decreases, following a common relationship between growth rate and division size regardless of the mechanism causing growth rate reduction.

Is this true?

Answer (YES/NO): NO